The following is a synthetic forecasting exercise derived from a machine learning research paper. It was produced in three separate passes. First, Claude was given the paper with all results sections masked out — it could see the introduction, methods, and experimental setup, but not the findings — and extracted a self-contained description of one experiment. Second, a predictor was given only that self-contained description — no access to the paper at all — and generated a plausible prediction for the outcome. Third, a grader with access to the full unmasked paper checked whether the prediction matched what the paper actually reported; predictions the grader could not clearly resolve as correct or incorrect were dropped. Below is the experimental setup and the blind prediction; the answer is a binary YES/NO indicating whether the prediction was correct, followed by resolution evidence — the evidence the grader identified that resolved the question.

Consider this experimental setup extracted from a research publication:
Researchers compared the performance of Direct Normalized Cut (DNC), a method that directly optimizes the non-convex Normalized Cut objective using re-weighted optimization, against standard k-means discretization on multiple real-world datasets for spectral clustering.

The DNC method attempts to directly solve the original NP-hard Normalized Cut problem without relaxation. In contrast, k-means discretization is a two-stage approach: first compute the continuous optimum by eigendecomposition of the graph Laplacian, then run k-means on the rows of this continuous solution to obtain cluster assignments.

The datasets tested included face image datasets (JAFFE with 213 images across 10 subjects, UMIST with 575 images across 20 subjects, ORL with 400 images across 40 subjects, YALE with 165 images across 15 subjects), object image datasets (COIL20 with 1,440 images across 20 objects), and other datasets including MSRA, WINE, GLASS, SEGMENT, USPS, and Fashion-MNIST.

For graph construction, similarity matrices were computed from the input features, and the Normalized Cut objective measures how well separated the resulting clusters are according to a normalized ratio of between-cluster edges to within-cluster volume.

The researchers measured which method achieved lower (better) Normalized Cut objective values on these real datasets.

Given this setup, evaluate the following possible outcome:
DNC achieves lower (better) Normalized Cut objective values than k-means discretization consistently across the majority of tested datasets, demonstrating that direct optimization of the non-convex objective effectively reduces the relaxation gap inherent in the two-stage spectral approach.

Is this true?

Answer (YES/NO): NO